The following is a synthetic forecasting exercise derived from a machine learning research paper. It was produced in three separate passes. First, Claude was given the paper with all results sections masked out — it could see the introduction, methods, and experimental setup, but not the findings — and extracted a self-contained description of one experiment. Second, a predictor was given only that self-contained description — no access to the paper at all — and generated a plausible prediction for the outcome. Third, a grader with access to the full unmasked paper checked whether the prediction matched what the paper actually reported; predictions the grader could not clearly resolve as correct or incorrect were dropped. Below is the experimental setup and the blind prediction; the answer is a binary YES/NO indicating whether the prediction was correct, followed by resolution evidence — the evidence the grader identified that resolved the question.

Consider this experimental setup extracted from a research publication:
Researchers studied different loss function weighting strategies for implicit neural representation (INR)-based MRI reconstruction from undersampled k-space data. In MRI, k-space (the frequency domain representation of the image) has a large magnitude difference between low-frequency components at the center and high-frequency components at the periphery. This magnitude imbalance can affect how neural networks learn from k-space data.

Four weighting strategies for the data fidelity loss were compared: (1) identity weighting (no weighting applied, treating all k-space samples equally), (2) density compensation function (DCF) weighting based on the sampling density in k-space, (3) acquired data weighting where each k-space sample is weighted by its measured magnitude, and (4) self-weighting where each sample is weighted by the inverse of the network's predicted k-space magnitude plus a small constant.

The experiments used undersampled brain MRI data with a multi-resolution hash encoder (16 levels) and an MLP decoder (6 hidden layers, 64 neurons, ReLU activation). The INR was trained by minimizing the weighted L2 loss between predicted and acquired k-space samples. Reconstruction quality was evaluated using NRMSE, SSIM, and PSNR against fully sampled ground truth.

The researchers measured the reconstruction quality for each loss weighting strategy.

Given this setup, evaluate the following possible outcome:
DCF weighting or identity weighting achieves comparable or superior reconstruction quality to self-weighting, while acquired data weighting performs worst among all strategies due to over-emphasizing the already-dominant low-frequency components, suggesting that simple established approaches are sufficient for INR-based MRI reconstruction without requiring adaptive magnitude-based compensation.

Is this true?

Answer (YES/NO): NO